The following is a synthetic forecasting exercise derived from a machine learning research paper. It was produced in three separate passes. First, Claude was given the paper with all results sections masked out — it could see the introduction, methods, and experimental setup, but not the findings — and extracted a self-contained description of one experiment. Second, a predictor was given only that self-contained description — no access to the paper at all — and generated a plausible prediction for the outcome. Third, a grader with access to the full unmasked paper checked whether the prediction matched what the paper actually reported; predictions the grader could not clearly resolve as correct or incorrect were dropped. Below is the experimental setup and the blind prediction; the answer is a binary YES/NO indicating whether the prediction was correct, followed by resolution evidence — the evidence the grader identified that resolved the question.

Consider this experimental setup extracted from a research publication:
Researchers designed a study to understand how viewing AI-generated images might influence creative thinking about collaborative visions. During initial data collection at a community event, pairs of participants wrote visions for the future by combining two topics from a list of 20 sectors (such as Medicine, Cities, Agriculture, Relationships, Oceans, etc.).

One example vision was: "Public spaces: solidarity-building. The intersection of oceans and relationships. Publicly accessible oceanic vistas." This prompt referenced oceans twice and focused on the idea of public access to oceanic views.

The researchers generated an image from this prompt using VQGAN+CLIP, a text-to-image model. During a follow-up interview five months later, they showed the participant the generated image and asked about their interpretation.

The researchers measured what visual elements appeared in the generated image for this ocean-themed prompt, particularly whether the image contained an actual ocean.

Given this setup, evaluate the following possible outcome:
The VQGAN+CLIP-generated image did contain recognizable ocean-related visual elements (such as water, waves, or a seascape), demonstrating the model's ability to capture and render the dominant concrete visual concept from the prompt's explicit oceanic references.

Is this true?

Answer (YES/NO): NO